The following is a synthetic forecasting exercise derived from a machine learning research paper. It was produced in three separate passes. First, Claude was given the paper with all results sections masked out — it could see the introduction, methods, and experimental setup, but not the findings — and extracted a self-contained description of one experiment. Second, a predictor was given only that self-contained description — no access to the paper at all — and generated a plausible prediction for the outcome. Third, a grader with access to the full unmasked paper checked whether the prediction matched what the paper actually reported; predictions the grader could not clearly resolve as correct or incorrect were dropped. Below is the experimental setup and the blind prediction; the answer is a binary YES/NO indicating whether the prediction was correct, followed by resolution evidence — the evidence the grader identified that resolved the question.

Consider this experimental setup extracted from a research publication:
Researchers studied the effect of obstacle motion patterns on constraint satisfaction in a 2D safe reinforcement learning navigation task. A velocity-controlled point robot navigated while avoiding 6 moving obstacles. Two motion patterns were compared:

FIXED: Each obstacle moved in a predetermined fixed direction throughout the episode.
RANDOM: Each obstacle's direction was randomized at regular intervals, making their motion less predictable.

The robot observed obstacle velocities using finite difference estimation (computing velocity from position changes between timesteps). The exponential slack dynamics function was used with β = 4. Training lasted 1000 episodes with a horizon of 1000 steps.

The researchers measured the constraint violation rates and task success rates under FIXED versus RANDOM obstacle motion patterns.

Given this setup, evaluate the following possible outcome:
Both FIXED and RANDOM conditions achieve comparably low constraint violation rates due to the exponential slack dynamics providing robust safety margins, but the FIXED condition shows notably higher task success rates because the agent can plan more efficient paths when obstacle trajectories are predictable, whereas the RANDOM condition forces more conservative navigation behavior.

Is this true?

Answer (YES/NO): NO